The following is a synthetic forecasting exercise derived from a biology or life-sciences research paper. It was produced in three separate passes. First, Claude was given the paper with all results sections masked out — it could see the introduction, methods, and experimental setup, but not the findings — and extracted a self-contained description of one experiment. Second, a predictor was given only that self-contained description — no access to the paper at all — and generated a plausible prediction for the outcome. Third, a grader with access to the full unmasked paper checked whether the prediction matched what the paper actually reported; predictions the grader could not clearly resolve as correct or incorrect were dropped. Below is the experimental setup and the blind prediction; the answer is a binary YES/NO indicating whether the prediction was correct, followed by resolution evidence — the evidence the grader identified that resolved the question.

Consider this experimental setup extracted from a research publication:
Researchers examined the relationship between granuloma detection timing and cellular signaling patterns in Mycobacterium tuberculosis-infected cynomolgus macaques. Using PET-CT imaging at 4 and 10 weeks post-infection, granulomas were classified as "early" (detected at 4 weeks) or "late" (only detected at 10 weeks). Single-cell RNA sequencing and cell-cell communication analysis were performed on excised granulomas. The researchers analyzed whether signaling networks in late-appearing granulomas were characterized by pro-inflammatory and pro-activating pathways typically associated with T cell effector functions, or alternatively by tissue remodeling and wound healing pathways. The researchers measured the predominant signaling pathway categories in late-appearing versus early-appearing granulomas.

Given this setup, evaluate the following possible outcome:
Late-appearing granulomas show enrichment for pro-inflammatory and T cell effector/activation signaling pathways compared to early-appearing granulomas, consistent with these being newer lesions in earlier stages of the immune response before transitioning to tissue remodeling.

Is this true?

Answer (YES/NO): YES